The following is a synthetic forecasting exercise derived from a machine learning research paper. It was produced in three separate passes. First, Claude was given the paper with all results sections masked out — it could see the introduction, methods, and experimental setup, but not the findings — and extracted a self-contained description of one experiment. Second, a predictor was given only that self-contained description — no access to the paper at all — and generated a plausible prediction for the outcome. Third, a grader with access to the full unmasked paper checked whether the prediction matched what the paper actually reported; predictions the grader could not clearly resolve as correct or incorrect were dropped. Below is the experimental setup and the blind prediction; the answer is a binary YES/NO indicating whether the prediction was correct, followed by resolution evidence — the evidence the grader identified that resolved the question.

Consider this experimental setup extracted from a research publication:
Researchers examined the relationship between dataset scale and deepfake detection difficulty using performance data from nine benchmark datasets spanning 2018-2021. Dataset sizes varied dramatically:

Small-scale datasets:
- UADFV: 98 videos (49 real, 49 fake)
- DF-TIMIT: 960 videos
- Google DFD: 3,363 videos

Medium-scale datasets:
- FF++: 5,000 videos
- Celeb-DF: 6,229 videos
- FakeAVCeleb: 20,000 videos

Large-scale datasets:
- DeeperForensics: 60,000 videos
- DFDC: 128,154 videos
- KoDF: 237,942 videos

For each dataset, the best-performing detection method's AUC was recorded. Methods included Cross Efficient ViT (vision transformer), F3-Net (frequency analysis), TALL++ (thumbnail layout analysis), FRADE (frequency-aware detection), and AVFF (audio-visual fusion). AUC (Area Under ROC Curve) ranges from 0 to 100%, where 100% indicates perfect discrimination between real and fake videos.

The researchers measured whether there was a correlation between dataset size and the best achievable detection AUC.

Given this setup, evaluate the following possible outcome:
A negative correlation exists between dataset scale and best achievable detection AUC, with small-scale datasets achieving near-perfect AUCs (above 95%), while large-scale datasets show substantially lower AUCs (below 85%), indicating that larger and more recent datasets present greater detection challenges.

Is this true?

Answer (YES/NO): NO